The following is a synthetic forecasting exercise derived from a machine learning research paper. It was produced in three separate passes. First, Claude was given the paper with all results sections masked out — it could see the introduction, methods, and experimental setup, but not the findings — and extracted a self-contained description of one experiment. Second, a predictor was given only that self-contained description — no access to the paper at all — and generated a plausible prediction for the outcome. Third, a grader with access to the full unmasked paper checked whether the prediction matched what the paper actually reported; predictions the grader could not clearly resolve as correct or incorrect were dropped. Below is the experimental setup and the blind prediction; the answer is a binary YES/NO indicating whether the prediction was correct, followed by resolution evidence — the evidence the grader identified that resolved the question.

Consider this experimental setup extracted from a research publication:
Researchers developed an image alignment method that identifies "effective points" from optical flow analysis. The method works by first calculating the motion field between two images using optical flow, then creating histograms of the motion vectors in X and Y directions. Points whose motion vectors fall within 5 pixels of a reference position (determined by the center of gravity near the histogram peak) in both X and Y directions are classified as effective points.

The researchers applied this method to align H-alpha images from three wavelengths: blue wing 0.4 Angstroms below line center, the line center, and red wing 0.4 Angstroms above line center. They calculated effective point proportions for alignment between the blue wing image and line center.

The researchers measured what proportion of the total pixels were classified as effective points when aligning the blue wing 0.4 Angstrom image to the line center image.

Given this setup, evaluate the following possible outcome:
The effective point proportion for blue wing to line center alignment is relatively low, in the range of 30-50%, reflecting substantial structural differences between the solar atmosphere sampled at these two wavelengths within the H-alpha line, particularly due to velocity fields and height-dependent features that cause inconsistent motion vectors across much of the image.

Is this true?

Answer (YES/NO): NO